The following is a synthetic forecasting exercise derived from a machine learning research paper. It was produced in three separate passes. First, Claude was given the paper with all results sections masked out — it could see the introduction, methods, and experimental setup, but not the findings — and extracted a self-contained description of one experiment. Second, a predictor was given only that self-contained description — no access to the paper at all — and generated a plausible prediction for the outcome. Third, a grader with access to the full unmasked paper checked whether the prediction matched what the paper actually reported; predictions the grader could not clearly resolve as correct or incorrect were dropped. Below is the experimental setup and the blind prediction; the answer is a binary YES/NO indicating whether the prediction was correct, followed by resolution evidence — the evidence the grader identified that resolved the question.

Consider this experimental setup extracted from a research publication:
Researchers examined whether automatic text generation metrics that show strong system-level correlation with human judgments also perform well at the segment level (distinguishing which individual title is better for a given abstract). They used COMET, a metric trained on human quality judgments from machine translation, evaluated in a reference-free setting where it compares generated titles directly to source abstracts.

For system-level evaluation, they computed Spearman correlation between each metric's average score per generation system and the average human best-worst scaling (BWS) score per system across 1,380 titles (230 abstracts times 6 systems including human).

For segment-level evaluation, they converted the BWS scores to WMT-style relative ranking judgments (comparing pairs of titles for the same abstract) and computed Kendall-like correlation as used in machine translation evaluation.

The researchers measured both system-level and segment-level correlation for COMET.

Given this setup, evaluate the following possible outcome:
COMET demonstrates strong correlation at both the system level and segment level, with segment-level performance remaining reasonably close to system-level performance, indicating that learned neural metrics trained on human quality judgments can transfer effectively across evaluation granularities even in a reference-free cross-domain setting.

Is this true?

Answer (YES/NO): NO